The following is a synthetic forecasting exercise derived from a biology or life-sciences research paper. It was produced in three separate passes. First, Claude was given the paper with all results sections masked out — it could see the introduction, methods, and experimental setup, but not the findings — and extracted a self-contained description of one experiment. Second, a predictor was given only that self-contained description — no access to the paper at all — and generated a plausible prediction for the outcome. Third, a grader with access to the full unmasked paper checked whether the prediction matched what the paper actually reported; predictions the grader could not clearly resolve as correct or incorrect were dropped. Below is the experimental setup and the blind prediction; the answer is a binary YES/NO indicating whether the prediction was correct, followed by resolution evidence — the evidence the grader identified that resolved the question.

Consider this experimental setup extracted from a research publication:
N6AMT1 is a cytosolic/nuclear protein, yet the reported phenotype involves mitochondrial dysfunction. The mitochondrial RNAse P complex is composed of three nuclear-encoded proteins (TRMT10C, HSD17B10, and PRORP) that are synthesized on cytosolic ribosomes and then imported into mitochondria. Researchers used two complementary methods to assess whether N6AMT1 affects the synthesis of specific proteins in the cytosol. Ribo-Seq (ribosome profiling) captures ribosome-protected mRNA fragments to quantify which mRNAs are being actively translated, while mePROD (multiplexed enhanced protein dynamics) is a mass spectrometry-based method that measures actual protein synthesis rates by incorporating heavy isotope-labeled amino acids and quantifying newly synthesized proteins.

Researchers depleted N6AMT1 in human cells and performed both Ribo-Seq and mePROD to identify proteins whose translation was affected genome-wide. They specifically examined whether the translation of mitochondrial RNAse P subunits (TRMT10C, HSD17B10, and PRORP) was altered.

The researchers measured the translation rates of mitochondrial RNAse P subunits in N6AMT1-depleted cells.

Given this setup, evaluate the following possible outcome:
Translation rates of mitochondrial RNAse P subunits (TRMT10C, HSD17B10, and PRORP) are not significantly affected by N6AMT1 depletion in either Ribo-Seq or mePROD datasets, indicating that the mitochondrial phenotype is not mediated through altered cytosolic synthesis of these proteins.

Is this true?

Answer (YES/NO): NO